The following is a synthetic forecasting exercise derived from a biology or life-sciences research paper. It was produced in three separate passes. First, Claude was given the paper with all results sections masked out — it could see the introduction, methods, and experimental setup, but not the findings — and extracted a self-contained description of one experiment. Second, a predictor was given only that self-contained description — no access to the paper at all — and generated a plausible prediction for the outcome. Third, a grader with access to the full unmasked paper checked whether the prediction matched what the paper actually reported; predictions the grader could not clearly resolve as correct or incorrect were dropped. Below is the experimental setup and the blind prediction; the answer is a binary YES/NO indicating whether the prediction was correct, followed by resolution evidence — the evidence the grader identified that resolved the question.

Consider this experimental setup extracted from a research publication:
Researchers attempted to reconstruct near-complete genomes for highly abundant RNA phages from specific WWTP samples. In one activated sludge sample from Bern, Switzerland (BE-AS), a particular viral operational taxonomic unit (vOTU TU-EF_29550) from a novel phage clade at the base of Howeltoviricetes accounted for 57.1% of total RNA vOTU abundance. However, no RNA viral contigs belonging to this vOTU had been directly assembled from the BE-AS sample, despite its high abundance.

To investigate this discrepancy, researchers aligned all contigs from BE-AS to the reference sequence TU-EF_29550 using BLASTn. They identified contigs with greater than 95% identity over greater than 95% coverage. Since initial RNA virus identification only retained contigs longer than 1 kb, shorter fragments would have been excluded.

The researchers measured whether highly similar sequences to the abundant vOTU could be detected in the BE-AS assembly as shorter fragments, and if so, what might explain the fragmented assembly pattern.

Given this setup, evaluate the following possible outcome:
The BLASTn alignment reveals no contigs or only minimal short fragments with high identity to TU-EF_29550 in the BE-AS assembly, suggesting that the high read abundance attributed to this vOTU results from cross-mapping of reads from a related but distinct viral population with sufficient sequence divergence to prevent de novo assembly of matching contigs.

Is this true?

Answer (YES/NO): NO